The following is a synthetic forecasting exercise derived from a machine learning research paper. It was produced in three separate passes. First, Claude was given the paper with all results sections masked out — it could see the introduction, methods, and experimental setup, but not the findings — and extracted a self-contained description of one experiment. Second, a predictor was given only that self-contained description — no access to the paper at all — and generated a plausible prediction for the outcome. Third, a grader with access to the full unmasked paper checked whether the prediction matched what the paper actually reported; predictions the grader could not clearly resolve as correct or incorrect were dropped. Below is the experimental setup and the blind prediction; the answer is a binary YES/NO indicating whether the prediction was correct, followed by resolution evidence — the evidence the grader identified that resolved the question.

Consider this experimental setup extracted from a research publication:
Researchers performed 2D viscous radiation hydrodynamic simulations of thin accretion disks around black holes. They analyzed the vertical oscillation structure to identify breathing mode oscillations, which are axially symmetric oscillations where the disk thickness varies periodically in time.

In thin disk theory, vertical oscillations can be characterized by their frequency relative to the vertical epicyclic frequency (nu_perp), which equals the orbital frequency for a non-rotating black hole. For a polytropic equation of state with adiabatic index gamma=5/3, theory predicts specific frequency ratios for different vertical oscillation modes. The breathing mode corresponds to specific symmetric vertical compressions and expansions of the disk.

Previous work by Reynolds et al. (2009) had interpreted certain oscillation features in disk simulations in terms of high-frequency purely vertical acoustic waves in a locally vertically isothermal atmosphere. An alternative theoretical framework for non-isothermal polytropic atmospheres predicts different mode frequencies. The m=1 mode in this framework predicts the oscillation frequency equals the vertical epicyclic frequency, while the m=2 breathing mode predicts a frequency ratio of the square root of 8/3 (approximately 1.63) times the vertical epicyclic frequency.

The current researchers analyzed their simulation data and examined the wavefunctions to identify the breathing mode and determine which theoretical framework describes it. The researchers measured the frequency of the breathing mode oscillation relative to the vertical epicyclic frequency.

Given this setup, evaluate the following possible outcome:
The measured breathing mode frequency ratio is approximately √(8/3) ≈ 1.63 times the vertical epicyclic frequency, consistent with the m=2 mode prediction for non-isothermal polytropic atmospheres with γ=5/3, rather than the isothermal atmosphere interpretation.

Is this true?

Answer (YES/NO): YES